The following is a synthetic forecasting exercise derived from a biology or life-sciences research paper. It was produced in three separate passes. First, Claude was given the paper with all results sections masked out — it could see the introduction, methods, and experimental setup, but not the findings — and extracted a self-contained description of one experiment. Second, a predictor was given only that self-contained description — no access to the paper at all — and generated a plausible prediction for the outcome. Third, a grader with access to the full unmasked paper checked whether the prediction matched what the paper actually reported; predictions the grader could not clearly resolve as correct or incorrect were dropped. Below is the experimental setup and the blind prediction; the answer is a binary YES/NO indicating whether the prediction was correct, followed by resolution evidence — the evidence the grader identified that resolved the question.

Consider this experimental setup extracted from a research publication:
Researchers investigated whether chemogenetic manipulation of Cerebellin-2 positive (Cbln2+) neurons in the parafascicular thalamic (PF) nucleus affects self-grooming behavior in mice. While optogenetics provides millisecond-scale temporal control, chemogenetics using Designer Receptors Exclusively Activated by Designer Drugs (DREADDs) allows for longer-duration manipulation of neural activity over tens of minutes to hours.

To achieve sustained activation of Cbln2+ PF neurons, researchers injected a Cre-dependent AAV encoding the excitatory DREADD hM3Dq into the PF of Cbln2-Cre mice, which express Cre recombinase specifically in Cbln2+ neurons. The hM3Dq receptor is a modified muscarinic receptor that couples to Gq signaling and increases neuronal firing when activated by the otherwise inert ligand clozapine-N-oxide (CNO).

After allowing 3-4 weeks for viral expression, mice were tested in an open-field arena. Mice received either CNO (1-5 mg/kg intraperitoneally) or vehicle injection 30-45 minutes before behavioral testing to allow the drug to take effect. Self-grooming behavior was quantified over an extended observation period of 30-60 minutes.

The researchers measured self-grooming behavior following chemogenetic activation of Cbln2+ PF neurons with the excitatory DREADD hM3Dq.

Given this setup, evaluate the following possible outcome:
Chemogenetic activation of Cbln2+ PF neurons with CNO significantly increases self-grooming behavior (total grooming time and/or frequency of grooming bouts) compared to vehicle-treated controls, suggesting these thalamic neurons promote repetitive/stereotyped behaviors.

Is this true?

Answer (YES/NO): NO